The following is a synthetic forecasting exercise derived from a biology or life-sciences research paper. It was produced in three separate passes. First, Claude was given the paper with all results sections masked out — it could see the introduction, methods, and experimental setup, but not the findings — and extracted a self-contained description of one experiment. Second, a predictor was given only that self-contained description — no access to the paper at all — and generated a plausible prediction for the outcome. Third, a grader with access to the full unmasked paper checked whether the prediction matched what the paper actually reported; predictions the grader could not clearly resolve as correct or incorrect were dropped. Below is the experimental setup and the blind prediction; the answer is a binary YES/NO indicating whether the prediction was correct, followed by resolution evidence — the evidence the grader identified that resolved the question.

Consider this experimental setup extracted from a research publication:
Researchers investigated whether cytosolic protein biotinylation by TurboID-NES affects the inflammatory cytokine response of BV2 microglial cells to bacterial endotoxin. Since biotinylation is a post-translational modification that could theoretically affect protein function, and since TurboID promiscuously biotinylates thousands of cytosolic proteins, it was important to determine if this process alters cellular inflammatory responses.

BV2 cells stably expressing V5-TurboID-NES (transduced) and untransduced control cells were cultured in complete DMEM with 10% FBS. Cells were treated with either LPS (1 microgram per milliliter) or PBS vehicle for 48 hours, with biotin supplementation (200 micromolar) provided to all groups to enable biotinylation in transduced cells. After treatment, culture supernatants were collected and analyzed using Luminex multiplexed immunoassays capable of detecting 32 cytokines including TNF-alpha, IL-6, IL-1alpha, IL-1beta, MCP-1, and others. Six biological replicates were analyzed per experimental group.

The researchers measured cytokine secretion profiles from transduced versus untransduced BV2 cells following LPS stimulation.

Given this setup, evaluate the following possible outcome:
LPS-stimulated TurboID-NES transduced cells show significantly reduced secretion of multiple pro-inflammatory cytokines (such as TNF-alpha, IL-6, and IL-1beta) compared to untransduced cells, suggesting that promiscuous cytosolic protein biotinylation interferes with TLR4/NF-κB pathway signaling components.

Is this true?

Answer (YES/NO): NO